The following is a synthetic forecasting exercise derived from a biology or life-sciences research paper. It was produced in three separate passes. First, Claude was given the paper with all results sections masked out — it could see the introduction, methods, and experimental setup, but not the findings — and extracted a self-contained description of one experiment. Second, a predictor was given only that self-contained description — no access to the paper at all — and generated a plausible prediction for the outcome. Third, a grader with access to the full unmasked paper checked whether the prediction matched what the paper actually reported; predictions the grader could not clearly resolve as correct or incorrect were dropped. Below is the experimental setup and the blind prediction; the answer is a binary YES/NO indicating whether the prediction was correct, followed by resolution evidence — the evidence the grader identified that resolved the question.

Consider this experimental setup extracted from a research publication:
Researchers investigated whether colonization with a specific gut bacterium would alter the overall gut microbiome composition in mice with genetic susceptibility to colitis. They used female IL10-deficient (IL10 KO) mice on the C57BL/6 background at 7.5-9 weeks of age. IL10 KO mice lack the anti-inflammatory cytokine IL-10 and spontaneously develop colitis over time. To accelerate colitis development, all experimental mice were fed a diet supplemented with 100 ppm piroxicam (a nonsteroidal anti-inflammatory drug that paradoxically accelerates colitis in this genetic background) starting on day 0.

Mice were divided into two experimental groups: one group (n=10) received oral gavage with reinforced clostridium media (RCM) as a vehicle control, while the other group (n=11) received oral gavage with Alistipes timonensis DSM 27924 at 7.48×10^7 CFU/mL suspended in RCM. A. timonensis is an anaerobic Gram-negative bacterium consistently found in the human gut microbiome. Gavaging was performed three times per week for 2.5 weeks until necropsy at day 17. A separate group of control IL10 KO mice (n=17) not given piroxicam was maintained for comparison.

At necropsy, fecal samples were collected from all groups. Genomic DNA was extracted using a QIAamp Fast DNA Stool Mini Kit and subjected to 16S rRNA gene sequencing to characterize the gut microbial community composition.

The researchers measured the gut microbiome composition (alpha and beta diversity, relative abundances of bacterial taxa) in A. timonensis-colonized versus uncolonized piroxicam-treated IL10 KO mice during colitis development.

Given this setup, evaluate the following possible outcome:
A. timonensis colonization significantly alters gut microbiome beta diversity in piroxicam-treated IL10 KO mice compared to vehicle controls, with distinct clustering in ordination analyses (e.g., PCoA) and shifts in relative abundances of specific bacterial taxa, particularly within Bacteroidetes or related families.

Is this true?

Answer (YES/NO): NO